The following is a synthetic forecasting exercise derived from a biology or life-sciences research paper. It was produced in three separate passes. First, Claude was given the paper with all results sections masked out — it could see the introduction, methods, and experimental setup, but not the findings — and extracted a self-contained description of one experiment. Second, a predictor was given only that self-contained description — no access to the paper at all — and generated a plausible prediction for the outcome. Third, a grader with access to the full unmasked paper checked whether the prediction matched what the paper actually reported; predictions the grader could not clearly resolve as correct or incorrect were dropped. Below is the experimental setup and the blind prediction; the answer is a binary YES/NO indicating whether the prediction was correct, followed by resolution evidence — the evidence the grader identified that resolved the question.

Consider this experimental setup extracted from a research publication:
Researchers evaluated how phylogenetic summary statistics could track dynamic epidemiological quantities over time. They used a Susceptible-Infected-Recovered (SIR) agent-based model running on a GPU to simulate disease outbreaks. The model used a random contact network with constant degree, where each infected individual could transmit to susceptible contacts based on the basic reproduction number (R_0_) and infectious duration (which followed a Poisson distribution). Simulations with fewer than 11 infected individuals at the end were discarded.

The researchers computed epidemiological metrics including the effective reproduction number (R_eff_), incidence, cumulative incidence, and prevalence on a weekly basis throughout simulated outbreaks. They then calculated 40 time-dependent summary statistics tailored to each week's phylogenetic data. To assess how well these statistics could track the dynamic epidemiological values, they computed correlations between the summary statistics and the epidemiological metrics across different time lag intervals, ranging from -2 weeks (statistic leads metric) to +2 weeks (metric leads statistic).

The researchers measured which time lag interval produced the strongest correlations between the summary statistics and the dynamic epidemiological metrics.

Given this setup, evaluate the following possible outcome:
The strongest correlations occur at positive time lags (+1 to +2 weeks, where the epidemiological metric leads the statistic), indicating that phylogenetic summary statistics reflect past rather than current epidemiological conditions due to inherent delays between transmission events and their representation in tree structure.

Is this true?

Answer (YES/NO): NO